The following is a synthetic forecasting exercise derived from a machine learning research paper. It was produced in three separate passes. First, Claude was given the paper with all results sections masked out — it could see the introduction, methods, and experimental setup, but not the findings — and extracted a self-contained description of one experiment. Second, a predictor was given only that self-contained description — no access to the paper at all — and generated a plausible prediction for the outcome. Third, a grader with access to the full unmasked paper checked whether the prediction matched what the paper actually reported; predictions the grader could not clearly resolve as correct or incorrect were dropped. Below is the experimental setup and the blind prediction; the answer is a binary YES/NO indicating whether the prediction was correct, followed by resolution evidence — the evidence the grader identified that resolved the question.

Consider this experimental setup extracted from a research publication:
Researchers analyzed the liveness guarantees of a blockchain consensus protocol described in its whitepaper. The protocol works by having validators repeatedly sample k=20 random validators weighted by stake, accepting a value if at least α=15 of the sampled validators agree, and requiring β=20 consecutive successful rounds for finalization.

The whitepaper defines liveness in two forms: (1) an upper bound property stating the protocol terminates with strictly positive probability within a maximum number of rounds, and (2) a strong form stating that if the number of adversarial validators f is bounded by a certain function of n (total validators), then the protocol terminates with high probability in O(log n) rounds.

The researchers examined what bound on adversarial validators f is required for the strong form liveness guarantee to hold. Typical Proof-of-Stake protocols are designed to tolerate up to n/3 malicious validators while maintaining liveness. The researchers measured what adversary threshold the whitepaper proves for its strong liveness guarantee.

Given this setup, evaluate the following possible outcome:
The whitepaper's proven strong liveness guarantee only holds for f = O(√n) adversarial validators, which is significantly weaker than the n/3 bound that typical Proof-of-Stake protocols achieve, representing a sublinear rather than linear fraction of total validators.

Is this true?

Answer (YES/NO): YES